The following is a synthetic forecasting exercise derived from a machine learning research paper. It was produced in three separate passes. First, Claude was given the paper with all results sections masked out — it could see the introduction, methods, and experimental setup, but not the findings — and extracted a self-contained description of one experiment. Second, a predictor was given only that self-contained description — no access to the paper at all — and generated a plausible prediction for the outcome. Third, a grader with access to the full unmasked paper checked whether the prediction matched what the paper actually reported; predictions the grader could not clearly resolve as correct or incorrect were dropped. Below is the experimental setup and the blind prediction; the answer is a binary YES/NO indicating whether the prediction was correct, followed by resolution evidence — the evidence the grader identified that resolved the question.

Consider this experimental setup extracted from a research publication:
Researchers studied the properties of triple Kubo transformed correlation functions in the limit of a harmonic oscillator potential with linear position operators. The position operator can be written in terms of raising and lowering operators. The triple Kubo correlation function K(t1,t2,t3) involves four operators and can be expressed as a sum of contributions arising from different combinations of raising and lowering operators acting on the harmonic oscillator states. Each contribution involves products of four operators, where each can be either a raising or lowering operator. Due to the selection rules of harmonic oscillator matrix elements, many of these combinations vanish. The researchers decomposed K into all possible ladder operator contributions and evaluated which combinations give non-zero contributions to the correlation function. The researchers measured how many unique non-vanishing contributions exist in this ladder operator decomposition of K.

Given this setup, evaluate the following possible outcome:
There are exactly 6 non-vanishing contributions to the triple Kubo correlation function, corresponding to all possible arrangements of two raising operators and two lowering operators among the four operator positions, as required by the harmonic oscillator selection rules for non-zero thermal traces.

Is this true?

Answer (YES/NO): YES